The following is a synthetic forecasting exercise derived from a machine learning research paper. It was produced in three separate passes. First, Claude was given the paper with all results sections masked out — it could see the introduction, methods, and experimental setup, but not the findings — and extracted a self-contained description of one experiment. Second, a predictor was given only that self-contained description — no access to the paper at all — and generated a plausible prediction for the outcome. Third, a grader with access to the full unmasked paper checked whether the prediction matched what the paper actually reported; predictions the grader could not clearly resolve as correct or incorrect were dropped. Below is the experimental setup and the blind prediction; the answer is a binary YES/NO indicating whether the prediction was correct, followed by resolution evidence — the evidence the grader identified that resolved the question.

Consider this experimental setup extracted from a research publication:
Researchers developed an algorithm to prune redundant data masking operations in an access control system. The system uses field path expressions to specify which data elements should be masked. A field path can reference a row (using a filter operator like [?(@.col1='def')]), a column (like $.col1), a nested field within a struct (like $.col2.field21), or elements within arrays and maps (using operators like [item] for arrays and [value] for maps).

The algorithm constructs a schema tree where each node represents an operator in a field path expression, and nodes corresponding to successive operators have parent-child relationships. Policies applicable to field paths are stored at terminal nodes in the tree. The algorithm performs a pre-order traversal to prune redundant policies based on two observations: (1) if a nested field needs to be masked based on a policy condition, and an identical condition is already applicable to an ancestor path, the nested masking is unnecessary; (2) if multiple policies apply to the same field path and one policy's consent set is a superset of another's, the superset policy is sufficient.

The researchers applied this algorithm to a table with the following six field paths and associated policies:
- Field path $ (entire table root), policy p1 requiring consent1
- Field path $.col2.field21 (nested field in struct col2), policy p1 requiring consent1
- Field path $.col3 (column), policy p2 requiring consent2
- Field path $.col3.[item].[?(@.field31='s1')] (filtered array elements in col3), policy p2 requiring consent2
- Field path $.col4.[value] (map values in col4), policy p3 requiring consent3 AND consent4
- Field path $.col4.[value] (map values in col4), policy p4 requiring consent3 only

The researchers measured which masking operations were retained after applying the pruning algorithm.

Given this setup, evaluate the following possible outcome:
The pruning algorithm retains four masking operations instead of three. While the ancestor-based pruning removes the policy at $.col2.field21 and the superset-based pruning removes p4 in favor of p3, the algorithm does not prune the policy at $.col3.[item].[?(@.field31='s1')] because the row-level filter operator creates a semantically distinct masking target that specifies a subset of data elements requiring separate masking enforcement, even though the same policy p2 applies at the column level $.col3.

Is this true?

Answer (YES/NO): NO